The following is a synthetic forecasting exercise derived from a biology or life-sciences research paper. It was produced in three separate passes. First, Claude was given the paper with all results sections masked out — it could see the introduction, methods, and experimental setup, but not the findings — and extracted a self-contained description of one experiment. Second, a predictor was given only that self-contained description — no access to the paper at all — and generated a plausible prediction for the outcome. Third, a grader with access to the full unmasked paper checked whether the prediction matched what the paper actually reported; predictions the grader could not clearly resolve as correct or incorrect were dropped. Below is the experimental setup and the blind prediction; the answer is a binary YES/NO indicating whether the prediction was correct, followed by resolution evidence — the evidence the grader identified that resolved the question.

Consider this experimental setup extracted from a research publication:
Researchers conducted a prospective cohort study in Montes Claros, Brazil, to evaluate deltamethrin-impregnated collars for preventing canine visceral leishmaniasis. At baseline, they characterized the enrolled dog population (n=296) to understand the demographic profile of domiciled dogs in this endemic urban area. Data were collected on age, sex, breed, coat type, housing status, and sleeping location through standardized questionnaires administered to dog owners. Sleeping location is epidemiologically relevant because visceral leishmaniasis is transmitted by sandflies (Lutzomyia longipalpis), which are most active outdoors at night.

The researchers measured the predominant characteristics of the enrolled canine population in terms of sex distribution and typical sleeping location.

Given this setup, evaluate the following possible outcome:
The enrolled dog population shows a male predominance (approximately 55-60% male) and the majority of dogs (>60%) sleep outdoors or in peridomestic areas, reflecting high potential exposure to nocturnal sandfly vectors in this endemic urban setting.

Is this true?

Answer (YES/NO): NO